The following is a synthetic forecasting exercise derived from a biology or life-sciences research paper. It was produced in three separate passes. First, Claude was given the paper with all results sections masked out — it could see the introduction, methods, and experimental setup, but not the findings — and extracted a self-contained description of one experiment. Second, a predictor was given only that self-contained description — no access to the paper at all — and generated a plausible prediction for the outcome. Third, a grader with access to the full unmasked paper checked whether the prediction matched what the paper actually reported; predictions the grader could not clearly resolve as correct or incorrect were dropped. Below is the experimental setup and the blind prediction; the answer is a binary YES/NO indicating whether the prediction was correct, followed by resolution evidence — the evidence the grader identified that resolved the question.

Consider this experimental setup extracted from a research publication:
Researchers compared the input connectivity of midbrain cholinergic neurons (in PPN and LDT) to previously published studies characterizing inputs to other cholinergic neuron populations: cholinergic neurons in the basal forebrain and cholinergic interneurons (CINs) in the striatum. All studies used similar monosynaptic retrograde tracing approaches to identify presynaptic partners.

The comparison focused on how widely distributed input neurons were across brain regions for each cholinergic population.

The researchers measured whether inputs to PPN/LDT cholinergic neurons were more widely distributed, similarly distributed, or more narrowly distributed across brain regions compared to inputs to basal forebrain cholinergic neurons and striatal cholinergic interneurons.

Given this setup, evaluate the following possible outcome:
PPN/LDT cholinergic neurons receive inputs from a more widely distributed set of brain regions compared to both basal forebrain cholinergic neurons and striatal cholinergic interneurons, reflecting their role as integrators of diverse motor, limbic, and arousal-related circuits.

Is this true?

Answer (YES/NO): YES